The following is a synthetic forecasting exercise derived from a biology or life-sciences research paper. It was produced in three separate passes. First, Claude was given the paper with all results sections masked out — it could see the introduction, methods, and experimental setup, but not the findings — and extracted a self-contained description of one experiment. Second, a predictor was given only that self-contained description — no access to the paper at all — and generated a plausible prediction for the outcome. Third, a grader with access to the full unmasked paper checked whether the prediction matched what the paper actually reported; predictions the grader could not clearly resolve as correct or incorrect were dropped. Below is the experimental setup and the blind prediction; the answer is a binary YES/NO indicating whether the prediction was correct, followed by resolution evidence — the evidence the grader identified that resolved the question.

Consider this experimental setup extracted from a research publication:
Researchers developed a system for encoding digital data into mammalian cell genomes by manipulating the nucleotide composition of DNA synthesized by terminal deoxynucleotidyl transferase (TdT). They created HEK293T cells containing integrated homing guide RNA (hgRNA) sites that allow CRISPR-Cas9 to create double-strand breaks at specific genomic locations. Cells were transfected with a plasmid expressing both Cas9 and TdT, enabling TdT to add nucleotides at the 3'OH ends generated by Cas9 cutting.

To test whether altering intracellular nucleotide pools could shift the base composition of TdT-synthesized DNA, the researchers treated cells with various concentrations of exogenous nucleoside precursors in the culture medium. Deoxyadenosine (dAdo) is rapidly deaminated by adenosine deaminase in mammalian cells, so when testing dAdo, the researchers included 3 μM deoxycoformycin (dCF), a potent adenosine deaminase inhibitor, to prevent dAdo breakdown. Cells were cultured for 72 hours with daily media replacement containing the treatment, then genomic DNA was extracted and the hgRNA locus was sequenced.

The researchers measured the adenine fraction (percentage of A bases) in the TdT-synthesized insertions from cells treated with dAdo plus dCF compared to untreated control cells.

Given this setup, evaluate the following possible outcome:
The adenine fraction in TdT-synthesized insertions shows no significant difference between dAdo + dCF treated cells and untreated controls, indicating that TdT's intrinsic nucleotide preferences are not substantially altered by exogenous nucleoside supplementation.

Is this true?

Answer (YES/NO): NO